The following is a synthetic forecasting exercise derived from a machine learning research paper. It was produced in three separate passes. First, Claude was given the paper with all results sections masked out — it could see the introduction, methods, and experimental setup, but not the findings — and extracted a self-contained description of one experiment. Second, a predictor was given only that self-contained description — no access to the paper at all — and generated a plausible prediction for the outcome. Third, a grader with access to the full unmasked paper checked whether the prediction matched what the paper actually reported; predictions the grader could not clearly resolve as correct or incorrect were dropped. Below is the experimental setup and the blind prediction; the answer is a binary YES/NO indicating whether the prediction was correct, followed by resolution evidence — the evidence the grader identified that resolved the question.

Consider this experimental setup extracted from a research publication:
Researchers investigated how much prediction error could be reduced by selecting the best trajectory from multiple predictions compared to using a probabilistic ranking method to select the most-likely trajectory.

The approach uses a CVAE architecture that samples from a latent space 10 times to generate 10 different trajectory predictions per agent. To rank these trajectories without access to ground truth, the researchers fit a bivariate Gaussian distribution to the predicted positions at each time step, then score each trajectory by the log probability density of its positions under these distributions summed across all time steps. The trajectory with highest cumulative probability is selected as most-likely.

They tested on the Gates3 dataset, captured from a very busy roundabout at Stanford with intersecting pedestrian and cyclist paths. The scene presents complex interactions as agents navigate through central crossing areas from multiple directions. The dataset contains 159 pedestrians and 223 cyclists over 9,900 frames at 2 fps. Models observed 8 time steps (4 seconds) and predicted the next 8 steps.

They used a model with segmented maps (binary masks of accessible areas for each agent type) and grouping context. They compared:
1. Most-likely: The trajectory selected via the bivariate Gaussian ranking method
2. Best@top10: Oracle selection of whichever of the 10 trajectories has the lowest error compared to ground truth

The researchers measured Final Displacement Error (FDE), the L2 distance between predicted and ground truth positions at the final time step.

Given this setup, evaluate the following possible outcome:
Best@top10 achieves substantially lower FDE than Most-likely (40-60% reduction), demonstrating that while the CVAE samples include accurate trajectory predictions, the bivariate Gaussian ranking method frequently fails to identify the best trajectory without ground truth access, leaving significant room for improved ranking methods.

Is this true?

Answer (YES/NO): NO